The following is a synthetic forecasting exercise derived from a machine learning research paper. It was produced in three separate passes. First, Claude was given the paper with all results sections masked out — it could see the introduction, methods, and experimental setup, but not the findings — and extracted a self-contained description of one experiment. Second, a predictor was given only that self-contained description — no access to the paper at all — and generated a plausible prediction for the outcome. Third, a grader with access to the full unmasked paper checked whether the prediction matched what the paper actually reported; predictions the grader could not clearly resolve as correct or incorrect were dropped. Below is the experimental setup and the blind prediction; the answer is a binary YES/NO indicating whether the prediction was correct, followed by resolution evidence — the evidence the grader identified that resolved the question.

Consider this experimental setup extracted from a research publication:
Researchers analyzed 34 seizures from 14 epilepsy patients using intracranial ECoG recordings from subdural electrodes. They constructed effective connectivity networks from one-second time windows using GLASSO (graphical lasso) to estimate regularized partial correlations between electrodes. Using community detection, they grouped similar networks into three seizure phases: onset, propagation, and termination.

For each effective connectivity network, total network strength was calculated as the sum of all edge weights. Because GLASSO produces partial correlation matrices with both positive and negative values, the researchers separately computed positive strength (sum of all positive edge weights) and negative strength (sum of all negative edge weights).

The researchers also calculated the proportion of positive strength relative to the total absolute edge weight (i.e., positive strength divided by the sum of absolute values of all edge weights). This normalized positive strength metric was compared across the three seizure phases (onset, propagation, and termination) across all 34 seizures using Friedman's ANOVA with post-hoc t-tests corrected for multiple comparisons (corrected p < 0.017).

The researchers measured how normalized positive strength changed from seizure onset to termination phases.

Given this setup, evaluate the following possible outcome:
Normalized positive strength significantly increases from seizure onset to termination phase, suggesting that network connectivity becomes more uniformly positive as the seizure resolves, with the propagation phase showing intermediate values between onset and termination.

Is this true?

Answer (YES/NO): YES